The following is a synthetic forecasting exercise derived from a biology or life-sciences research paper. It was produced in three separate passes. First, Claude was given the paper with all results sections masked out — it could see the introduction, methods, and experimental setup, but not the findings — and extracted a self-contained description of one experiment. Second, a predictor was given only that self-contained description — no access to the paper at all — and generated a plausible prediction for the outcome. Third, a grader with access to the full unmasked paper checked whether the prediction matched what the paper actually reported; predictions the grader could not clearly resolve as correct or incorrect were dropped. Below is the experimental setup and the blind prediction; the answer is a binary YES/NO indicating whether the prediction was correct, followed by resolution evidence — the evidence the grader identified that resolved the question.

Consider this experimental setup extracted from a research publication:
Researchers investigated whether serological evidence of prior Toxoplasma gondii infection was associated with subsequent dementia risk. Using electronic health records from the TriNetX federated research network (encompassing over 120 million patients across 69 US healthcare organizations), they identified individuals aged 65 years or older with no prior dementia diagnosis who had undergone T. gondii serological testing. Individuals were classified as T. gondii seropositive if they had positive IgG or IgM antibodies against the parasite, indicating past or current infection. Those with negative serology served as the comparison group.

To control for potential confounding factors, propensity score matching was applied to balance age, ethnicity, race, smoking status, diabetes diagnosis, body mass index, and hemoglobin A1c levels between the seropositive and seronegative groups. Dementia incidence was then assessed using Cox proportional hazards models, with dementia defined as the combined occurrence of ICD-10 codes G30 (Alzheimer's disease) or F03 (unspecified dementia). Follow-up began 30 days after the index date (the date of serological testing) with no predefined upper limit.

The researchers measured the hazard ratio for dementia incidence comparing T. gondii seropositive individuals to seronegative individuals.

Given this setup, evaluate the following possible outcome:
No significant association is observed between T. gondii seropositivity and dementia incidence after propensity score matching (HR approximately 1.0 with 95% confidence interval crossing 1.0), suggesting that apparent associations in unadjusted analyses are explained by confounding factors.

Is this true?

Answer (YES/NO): NO